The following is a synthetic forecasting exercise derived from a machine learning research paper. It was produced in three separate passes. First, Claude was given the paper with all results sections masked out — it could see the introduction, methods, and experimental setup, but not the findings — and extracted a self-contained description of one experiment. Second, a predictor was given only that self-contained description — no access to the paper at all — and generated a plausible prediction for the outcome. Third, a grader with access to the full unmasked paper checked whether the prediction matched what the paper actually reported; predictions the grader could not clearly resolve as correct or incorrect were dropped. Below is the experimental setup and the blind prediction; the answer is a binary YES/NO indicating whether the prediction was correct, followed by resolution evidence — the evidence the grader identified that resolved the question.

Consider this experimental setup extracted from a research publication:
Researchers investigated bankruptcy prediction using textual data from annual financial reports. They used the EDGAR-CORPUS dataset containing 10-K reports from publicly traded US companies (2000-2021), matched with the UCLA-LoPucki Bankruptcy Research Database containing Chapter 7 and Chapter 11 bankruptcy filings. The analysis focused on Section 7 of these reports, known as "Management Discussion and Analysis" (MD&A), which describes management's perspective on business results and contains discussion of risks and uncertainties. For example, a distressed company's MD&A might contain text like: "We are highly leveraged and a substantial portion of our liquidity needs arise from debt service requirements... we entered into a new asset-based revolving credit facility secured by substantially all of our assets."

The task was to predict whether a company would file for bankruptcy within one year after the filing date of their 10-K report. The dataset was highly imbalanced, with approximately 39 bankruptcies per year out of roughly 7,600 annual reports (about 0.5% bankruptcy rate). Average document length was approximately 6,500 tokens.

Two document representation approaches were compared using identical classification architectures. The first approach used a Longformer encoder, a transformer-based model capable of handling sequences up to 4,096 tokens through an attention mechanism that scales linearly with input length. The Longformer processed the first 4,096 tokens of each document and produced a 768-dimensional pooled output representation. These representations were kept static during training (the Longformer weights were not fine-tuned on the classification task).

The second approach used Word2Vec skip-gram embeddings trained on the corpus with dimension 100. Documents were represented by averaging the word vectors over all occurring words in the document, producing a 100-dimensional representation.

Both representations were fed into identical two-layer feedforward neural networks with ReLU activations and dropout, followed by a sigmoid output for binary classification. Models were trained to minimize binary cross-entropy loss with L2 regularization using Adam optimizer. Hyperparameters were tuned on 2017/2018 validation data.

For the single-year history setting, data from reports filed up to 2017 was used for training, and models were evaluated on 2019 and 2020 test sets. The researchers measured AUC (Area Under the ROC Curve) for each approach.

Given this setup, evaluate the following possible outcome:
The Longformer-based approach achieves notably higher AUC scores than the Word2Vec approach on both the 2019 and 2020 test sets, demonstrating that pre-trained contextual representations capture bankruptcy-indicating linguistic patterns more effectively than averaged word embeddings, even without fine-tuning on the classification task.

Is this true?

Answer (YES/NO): NO